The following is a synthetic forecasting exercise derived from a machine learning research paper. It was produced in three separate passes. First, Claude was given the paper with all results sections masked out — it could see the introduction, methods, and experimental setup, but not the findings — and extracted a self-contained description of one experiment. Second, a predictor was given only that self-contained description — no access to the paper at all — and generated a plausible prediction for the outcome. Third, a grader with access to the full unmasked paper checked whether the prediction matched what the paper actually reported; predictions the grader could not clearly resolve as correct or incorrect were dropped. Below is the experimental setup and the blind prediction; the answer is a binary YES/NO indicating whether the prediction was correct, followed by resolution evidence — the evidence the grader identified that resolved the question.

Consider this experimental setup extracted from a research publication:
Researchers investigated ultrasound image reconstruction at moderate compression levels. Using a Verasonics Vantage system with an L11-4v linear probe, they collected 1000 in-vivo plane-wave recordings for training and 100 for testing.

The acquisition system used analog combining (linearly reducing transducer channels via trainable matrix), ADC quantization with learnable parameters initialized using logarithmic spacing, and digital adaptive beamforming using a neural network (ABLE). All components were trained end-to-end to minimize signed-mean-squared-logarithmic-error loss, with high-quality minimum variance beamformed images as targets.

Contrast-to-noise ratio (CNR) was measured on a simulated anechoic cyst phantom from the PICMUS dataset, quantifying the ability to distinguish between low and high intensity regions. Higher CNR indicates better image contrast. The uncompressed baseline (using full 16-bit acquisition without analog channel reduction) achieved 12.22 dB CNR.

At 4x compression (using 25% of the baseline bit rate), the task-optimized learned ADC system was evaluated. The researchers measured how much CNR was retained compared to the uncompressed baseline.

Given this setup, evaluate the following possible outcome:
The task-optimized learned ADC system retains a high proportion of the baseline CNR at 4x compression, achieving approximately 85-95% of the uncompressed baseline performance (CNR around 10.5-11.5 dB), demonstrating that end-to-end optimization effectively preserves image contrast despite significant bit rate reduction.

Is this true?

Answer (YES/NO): NO